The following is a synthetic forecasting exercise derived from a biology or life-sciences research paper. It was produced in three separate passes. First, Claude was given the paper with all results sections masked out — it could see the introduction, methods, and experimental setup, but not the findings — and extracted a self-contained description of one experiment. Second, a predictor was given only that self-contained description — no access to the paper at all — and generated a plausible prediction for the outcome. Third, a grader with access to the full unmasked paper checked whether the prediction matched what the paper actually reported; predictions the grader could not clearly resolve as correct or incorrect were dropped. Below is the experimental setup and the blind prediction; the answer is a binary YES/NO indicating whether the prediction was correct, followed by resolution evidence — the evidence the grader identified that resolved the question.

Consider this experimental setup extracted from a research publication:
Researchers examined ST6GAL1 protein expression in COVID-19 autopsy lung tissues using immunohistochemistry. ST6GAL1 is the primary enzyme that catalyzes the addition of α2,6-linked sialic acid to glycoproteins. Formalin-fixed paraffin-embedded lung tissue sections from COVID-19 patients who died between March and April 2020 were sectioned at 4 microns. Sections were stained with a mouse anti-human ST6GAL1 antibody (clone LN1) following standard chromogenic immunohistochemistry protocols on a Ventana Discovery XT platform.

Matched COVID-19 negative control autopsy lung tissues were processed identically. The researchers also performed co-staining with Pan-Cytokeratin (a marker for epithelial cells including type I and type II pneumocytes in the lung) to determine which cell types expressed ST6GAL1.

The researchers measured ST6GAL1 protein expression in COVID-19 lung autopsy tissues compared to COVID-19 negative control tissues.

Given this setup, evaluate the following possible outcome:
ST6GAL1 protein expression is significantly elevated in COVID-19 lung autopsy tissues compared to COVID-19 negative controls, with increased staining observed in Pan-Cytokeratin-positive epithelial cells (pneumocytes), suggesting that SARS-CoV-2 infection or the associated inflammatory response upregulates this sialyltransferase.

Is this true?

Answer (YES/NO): YES